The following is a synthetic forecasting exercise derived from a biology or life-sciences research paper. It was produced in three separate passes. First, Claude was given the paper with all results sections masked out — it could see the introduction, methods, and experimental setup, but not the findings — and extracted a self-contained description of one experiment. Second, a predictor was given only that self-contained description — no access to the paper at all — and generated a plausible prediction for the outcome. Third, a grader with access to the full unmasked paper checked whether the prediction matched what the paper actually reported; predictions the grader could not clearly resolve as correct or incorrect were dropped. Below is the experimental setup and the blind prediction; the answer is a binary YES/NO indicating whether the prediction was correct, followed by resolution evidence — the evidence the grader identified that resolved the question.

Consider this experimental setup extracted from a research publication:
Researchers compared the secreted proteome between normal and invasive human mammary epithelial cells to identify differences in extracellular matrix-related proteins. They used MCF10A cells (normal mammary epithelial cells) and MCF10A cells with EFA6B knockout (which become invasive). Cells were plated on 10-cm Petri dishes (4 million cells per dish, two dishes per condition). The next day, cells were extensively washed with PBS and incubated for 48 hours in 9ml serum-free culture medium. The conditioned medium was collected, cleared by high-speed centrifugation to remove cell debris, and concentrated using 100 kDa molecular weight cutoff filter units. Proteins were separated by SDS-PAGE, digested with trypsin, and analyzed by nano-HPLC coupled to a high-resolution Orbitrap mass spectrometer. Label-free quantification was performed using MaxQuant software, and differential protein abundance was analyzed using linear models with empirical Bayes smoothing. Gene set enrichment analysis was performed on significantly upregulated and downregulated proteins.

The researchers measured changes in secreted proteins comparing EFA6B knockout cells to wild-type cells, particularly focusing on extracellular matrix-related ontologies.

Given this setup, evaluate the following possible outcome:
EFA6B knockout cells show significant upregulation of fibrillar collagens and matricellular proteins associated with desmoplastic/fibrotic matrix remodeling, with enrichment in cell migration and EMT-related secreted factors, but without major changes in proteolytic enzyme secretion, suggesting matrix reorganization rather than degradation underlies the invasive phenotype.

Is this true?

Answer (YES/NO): NO